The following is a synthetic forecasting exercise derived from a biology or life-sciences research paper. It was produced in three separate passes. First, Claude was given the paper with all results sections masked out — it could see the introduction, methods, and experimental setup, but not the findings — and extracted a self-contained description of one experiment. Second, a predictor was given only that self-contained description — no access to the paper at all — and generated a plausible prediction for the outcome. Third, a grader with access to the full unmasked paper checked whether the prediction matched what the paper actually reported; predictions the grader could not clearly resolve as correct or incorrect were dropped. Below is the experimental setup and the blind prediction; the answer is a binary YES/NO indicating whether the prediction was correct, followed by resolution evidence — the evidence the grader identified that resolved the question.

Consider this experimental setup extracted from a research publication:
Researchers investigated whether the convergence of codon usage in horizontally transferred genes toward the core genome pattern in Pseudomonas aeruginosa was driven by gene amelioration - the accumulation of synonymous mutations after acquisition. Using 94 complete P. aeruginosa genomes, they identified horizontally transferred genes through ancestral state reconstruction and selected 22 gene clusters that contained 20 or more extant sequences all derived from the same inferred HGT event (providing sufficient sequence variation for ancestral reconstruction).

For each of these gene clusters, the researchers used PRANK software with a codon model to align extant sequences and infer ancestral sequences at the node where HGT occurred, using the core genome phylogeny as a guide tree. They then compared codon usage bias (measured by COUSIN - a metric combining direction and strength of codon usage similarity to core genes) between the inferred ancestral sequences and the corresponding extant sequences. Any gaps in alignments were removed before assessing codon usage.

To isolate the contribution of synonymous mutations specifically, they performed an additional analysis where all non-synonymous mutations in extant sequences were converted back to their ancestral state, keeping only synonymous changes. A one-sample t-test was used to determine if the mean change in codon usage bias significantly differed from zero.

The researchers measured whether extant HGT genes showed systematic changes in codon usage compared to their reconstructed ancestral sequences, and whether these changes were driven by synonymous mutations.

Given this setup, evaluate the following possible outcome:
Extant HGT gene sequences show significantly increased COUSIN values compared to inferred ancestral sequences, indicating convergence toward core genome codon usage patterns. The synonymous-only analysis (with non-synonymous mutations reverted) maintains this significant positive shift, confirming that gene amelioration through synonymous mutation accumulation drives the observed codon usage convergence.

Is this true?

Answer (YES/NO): NO